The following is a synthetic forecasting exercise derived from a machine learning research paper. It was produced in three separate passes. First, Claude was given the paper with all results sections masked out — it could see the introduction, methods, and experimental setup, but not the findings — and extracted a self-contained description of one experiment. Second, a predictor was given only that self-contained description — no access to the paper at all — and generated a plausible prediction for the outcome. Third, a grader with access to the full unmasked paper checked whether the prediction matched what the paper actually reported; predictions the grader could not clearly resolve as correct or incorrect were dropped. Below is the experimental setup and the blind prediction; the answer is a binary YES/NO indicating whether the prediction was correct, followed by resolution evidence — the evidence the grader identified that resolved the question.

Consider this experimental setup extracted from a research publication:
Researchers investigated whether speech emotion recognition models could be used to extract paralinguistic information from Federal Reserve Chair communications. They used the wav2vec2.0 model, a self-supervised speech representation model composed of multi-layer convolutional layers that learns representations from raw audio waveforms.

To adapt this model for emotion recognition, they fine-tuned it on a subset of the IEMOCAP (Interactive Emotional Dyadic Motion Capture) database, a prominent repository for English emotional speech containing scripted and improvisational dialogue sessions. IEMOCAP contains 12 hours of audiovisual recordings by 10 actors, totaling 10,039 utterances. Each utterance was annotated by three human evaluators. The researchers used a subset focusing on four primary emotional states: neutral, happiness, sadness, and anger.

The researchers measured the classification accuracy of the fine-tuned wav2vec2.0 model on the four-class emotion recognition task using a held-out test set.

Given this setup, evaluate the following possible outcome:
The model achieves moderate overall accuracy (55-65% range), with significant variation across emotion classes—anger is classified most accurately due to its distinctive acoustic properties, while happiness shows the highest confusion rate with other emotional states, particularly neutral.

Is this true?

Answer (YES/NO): NO